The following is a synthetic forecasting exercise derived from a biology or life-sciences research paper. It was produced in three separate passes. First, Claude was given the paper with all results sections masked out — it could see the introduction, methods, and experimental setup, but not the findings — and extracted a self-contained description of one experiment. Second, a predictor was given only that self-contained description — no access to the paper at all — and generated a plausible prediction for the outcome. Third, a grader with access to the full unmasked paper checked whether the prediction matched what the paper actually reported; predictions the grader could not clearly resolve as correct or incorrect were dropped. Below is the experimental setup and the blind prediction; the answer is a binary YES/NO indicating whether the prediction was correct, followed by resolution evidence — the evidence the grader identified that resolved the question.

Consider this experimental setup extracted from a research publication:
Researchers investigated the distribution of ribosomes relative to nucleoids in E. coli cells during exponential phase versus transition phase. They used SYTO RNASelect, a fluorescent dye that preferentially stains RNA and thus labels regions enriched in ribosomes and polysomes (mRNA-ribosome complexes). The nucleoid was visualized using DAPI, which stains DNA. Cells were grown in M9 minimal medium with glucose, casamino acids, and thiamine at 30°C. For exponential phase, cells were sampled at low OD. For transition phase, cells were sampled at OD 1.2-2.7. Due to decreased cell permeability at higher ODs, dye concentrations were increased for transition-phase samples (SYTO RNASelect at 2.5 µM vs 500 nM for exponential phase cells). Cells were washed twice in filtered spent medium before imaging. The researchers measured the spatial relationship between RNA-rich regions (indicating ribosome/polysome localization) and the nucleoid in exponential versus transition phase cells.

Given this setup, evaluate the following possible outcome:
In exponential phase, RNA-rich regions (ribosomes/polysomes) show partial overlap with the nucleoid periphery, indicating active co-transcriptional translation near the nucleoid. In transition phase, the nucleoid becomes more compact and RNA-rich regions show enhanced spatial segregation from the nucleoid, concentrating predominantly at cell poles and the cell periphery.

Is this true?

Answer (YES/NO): NO